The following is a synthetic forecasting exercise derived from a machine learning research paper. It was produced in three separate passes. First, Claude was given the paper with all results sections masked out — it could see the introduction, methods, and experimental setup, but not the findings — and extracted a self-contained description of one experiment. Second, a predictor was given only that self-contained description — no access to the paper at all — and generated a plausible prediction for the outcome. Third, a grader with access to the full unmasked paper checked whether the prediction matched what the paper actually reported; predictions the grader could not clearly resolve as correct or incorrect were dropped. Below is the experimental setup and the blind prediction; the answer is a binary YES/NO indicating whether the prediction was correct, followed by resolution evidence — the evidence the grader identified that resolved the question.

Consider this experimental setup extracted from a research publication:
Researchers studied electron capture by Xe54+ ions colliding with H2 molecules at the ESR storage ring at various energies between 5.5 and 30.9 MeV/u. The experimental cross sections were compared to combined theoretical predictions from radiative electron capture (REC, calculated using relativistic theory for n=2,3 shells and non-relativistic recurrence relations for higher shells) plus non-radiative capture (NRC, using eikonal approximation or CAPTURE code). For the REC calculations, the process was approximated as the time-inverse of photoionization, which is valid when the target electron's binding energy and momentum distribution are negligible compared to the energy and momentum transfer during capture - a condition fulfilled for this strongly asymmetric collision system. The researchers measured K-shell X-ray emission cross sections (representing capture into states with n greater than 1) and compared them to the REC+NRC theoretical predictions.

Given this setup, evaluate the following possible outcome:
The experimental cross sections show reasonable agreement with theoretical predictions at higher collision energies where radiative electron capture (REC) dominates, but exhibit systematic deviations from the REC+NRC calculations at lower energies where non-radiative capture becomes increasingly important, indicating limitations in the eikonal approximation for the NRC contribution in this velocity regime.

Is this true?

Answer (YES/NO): YES